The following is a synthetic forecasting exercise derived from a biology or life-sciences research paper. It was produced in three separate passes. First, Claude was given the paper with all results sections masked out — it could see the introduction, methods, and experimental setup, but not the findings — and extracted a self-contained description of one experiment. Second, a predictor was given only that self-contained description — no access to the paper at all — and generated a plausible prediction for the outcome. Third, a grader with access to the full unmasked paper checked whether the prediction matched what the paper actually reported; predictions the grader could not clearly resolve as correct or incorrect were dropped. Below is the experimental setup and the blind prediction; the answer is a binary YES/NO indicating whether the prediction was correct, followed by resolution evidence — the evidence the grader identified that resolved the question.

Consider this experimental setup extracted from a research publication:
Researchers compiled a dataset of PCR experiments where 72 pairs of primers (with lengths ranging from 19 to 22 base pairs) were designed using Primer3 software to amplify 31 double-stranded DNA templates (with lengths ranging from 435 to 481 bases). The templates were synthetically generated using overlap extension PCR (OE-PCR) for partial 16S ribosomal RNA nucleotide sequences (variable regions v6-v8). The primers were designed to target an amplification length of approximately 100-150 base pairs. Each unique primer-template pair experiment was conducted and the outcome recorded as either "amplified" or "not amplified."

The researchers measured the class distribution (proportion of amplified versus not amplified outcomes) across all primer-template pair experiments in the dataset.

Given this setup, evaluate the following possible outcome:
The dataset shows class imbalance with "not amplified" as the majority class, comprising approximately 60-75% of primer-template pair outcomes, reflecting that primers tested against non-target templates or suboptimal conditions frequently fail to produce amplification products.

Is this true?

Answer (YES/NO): YES